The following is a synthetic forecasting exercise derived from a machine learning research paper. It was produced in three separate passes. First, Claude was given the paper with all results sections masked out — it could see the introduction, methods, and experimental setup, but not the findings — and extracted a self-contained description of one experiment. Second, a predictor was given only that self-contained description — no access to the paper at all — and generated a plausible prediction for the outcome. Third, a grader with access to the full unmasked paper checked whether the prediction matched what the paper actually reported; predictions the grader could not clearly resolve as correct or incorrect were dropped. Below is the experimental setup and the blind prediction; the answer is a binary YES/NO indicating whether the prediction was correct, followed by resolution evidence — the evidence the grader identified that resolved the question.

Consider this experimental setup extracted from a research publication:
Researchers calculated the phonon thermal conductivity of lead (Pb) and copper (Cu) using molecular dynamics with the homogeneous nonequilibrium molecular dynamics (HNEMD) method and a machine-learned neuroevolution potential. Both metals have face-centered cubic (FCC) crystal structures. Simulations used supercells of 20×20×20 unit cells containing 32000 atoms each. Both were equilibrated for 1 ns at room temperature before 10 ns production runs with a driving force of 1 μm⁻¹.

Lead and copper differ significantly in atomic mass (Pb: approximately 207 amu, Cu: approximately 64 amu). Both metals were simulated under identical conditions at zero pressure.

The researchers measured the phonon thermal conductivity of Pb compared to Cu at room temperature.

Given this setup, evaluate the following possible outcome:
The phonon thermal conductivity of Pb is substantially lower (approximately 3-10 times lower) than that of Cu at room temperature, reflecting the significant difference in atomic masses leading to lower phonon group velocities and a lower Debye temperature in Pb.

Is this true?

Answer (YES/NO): NO